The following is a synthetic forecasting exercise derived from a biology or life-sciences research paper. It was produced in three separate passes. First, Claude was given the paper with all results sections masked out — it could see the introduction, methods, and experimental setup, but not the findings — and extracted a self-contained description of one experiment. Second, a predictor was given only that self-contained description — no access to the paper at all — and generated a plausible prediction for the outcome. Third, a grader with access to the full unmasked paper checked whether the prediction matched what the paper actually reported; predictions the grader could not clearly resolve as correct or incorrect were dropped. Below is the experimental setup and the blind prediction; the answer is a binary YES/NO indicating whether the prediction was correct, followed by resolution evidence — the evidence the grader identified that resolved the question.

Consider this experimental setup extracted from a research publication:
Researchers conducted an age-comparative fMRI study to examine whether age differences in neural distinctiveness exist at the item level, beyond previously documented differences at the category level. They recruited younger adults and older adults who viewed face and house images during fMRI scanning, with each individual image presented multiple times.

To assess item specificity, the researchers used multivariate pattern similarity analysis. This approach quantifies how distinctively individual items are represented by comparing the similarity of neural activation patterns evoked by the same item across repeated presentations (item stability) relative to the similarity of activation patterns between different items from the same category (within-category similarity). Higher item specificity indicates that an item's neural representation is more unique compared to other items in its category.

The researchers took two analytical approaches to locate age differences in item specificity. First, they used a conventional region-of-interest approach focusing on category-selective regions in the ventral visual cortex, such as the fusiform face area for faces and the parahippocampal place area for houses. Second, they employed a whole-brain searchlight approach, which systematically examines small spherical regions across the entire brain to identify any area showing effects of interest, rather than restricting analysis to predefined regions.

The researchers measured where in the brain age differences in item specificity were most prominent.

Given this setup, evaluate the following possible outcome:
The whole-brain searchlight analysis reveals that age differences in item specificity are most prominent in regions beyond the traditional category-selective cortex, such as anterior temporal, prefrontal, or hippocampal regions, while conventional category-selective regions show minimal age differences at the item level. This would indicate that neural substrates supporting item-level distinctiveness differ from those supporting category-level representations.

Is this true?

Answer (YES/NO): NO